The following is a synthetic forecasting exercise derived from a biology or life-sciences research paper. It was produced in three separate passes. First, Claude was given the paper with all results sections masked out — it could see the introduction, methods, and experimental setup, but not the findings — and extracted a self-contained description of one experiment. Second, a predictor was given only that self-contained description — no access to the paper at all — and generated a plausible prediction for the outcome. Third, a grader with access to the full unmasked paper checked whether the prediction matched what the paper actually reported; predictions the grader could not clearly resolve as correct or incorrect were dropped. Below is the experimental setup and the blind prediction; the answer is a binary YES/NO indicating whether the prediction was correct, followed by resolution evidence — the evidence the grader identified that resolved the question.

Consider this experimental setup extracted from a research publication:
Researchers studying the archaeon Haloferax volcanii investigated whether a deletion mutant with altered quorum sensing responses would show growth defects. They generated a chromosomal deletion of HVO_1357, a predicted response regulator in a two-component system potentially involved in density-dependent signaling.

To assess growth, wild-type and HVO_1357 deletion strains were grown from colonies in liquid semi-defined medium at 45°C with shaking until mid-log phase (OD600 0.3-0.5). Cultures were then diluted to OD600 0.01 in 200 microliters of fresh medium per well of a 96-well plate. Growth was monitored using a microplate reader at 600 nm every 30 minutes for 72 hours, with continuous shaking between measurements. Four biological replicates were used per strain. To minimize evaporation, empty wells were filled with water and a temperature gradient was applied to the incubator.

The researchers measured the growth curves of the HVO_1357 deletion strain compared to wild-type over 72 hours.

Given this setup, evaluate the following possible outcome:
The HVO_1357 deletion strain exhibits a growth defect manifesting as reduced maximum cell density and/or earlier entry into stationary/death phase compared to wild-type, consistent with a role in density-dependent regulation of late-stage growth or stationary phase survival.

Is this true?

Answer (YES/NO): NO